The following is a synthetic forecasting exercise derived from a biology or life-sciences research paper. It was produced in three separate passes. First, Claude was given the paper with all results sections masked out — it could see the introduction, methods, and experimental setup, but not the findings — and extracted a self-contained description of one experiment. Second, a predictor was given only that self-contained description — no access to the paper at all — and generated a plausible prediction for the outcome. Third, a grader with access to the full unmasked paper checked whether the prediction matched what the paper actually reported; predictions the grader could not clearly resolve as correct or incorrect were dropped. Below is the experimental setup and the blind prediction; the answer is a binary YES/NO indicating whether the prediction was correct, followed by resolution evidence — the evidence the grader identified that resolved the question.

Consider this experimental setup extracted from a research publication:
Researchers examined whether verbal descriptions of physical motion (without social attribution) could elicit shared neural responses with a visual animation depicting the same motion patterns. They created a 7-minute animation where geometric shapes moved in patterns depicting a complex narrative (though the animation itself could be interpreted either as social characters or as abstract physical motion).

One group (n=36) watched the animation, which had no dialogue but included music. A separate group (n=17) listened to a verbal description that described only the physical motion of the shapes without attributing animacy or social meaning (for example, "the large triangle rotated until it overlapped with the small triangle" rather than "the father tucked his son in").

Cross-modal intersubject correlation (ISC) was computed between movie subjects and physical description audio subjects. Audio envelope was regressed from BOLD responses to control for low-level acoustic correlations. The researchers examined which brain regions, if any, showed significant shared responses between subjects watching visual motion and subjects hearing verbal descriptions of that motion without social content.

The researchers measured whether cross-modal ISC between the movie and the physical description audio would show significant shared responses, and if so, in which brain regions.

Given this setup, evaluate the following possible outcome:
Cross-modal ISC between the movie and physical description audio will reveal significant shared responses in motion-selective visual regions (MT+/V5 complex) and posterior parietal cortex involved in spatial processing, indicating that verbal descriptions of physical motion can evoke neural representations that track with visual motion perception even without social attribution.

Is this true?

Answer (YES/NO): NO